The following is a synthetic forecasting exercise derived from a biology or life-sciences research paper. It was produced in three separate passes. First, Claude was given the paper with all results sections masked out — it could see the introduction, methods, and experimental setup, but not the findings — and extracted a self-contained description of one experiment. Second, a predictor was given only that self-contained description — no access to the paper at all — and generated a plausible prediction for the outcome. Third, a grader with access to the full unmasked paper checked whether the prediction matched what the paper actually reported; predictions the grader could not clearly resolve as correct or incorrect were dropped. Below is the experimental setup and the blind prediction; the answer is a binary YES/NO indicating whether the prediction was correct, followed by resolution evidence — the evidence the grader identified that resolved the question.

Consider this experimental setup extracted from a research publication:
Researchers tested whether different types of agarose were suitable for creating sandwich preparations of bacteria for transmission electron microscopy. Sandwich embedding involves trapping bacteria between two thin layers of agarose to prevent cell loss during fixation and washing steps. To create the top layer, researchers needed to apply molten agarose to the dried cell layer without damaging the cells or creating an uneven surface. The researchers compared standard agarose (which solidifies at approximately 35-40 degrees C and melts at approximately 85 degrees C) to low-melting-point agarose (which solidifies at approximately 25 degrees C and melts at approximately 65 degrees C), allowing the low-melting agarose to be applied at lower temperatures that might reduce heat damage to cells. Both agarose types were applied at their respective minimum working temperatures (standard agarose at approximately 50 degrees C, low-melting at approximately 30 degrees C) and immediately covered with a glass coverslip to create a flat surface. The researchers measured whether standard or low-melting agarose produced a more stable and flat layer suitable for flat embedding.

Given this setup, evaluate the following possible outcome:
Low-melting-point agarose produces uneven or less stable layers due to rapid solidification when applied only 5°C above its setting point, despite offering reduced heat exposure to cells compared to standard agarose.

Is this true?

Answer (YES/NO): YES